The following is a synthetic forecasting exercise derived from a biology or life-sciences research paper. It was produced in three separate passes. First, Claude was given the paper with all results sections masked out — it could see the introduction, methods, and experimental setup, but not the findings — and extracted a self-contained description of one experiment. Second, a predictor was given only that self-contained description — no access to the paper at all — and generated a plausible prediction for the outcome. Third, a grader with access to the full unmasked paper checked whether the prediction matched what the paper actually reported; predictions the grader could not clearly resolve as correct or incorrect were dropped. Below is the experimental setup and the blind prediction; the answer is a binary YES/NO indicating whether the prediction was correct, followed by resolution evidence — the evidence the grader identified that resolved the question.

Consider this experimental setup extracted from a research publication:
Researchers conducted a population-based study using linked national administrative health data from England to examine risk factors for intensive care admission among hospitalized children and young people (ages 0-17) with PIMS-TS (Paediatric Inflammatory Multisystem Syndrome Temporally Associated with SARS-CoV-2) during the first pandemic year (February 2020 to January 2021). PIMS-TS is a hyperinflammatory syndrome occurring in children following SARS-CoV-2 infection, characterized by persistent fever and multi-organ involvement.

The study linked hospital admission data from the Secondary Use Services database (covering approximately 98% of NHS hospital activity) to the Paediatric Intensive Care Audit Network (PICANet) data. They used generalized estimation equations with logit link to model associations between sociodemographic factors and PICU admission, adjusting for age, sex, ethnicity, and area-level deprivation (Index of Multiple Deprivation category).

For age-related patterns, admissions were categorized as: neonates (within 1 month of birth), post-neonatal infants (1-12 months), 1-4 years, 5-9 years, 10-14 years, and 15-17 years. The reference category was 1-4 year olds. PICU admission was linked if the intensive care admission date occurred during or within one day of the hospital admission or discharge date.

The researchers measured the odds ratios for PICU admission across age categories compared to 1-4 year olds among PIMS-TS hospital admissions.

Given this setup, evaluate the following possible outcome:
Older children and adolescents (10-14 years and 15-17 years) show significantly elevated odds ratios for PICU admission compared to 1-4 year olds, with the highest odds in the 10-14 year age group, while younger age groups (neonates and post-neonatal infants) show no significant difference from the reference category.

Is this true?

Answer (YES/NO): NO